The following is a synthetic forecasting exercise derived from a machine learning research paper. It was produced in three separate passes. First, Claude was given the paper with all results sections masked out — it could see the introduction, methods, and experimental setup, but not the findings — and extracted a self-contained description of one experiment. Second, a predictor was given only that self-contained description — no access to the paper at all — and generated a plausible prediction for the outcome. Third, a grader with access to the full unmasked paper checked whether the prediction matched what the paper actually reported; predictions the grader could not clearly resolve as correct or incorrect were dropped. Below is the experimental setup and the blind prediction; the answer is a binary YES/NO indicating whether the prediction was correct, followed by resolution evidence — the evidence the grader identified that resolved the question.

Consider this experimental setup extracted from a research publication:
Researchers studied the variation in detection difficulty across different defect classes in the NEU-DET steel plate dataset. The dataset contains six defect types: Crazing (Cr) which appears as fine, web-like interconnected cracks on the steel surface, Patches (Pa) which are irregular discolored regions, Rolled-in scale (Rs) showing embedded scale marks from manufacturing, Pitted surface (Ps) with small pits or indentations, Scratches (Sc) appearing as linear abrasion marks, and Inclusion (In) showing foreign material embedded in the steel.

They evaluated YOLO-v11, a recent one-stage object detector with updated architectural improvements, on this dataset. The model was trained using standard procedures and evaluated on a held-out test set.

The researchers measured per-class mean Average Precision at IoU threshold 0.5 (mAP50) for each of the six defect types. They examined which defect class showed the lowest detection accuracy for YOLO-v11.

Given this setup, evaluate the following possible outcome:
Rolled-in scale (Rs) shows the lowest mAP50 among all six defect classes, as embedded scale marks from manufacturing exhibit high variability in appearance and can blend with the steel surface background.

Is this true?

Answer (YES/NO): NO